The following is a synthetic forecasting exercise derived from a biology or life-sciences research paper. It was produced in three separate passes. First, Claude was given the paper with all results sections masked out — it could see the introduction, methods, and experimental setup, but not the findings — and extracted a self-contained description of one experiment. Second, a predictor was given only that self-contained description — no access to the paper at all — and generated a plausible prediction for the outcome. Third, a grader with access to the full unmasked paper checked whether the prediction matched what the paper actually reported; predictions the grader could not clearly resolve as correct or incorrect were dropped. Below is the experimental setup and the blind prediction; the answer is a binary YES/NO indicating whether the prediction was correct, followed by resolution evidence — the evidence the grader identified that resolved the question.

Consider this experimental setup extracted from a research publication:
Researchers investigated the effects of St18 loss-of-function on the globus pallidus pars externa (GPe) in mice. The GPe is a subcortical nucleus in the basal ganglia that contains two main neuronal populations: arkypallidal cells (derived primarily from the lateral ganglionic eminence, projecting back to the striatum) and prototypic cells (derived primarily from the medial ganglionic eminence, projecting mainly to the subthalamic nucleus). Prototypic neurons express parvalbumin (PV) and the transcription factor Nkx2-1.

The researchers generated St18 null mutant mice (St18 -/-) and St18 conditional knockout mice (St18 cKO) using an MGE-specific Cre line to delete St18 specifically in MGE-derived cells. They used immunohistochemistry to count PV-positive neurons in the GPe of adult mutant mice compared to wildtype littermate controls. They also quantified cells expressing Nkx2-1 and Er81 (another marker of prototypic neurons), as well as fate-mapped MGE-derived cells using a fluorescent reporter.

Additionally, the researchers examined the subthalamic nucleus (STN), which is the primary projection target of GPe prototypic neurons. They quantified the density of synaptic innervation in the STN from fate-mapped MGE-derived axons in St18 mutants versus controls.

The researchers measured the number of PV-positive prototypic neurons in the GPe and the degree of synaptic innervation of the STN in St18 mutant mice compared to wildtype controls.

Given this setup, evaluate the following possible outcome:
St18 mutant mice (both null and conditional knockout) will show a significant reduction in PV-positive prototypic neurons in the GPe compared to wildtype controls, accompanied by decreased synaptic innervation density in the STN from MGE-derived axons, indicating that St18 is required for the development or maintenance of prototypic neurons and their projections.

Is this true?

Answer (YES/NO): YES